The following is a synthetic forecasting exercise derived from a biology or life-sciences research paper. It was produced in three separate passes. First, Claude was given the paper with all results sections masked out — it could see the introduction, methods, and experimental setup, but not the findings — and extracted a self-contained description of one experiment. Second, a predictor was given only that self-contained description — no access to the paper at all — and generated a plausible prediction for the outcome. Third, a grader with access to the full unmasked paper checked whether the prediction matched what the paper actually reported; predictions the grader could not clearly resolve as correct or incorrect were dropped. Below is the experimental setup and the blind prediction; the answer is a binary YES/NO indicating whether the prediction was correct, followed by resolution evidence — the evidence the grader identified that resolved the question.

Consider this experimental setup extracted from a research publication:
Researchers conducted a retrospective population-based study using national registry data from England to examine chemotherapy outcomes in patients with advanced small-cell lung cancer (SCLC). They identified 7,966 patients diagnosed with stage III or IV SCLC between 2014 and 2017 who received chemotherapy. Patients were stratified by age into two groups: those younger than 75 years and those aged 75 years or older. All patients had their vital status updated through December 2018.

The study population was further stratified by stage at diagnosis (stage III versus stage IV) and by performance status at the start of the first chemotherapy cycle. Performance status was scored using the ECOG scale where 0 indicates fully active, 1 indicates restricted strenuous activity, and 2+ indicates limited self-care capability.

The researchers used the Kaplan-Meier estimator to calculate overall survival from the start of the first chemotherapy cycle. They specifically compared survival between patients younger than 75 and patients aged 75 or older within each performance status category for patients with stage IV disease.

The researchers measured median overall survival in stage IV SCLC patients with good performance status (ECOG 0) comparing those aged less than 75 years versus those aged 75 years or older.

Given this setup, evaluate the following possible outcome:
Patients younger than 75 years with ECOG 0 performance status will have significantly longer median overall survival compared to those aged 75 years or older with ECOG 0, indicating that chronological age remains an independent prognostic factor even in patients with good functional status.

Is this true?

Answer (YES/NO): NO